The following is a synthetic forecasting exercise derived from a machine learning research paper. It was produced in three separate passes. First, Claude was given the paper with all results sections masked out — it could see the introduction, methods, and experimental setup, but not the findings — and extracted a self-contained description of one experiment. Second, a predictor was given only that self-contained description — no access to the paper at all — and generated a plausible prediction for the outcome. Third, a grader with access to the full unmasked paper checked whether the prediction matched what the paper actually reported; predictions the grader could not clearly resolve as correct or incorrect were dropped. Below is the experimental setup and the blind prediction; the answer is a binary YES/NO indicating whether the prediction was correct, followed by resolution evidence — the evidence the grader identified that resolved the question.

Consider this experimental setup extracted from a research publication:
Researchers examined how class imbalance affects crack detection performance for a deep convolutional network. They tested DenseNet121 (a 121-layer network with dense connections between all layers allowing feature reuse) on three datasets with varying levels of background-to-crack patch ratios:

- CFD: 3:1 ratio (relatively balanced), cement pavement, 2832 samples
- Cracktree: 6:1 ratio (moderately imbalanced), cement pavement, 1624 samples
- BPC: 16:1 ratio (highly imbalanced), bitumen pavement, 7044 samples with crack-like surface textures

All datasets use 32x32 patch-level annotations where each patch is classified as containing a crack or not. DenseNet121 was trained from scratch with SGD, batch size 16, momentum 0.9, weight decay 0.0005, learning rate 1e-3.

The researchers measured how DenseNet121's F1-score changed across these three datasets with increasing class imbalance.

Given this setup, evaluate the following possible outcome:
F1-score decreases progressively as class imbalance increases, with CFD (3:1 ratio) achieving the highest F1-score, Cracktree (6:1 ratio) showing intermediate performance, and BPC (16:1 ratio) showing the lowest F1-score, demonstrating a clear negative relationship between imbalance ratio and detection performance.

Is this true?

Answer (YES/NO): NO